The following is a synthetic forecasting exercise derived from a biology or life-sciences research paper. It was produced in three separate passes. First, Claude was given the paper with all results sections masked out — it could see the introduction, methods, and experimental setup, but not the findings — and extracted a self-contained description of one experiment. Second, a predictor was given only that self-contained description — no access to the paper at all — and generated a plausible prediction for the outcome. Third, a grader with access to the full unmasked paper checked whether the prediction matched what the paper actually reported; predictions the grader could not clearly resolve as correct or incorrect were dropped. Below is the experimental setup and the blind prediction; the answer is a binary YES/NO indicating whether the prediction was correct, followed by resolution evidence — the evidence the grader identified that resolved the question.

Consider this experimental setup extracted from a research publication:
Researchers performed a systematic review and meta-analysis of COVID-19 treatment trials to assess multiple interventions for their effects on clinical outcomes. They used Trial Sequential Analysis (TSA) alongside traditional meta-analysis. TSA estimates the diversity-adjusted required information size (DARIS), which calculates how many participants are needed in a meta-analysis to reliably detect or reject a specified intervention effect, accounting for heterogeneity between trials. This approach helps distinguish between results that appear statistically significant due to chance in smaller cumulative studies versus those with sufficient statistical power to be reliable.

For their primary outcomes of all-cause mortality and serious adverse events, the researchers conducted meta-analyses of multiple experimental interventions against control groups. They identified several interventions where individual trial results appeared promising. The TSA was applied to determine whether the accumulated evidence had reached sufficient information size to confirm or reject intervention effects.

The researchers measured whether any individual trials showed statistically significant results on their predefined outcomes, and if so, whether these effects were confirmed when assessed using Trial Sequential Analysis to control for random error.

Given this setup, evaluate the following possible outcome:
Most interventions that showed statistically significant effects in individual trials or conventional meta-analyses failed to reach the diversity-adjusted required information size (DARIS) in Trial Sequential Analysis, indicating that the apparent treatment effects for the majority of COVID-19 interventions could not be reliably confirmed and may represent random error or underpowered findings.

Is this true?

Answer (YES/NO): YES